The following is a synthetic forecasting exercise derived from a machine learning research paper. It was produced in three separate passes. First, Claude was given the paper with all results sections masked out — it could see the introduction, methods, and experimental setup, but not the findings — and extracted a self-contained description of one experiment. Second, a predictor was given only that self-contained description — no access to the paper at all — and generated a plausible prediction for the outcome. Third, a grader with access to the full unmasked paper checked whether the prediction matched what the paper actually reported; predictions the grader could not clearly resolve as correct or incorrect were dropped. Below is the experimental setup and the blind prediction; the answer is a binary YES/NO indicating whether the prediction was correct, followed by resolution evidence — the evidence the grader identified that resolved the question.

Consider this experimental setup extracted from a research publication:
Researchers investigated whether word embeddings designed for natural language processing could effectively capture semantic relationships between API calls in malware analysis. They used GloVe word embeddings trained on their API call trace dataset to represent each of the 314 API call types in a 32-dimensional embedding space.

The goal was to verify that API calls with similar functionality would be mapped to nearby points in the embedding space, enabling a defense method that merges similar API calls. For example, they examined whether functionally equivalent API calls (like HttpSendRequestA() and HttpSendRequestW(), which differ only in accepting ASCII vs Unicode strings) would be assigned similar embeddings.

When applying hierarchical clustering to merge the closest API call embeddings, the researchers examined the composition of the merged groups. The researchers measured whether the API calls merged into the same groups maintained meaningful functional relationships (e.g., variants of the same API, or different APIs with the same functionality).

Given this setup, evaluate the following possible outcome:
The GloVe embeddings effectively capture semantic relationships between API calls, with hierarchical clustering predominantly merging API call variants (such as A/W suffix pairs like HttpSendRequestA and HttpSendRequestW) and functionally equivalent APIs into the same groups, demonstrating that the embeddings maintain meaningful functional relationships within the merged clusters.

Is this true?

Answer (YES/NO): YES